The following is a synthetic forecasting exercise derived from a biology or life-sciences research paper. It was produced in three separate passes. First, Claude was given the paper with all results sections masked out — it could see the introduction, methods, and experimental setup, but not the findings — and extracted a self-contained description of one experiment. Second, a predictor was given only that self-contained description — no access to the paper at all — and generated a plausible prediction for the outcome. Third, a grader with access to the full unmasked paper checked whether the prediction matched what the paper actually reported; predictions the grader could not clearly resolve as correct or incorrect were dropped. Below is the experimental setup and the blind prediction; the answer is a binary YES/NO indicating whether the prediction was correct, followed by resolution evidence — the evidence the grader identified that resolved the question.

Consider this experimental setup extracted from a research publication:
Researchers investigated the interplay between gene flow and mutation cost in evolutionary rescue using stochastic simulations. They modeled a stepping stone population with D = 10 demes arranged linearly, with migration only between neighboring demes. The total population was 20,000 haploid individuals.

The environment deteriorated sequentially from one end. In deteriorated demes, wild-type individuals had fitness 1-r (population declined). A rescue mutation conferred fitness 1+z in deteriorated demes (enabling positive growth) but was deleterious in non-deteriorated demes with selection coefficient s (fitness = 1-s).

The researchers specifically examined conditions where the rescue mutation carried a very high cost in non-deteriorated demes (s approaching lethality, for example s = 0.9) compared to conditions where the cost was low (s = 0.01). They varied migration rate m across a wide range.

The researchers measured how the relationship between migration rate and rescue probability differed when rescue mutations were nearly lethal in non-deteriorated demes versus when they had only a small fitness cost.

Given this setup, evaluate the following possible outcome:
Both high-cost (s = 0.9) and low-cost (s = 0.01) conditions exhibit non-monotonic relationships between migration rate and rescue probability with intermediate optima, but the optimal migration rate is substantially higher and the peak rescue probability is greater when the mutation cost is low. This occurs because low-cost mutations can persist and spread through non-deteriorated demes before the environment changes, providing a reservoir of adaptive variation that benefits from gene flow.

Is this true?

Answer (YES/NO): NO